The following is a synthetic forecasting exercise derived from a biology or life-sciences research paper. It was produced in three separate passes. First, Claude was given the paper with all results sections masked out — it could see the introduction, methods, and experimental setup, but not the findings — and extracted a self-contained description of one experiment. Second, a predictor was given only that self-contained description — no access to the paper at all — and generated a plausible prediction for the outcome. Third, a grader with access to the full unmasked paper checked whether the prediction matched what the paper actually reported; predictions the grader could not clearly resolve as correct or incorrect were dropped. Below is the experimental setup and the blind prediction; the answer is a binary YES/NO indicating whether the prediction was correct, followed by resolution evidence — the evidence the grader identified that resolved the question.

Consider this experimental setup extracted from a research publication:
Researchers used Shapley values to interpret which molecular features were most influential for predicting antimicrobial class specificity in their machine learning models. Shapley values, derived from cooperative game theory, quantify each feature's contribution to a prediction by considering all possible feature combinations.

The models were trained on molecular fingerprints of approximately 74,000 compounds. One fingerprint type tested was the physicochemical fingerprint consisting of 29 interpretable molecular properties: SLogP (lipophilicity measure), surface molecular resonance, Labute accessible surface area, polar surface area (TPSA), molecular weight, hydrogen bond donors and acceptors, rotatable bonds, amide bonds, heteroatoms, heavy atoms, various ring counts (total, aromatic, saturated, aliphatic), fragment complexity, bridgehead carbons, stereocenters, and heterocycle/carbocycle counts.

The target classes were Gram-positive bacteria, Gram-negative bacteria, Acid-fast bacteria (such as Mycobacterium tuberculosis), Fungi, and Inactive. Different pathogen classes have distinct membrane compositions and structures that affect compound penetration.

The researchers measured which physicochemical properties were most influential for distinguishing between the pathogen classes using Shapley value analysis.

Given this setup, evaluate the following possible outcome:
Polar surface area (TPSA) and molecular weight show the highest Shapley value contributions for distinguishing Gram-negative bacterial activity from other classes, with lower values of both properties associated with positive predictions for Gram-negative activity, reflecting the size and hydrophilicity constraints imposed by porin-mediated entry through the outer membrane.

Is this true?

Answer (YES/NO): NO